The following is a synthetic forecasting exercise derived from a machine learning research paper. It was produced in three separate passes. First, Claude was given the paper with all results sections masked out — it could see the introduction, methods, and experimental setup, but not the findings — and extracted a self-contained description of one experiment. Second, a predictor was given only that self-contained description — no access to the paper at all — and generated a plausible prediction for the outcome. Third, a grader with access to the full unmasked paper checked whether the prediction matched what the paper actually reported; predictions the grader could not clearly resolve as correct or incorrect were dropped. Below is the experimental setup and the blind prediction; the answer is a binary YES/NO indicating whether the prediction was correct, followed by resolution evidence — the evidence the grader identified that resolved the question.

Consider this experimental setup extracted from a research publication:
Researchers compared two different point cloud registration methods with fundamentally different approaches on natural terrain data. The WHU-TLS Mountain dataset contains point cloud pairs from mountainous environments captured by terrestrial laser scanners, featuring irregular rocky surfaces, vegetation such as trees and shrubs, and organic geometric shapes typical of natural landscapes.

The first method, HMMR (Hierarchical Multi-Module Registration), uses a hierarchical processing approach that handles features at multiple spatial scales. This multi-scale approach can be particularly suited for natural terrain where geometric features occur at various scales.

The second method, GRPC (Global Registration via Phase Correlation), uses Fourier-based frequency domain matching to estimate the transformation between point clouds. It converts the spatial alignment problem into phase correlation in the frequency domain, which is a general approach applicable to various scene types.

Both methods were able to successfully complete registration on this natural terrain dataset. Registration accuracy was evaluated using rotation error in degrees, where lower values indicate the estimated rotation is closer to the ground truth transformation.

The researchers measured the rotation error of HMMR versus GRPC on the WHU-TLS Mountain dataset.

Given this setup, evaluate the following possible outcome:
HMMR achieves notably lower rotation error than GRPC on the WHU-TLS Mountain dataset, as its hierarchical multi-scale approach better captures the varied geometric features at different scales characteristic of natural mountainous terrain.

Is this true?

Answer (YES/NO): YES